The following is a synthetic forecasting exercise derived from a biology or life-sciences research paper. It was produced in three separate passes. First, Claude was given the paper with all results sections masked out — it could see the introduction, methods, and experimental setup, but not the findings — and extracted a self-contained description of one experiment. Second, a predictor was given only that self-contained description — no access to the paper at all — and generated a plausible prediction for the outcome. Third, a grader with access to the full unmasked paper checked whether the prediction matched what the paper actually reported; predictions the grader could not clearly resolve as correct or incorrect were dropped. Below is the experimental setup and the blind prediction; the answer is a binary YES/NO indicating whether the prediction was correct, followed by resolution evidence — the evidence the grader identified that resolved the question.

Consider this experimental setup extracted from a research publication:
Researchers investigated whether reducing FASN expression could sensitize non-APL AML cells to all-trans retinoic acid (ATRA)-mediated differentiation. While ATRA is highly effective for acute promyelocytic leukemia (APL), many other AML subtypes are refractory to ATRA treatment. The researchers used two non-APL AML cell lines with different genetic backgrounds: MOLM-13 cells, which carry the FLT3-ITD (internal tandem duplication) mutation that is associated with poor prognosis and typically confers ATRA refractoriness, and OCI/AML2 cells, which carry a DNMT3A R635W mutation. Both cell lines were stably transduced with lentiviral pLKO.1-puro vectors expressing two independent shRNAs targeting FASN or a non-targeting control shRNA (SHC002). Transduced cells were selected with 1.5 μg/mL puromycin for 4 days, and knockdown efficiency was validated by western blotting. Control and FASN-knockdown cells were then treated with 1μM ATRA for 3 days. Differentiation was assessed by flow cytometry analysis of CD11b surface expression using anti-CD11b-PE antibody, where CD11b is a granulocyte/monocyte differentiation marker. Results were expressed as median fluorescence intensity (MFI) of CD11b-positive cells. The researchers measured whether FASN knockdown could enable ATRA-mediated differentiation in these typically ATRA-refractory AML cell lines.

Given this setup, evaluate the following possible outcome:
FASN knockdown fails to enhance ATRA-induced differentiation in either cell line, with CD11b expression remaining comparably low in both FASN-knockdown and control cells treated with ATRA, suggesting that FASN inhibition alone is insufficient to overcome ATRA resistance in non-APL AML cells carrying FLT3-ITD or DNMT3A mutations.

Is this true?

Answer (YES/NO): NO